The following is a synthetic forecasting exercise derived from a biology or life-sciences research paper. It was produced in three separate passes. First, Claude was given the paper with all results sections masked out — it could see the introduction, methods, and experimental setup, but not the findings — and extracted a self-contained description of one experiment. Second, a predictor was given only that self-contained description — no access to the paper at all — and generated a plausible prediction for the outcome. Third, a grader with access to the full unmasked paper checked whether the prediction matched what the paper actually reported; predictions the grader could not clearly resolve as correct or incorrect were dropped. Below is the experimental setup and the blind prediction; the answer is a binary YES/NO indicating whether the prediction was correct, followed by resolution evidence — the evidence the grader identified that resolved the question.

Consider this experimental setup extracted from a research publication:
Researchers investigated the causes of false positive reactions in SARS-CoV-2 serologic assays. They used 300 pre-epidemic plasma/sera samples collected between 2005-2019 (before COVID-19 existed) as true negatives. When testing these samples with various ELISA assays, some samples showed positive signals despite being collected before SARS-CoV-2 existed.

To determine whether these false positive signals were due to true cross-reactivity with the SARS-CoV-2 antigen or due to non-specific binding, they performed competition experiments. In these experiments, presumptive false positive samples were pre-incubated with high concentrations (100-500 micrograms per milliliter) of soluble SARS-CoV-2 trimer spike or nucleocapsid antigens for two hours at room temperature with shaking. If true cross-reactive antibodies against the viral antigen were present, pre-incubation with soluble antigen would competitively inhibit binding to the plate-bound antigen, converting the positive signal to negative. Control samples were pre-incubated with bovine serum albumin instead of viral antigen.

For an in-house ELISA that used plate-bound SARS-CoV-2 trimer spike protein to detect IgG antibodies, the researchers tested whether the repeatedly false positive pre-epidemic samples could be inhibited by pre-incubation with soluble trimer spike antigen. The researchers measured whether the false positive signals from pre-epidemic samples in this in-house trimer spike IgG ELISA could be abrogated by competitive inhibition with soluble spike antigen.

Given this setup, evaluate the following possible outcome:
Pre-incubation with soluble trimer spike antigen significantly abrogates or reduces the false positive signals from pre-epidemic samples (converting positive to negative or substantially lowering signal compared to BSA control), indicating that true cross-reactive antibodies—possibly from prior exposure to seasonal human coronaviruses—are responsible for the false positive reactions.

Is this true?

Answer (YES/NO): YES